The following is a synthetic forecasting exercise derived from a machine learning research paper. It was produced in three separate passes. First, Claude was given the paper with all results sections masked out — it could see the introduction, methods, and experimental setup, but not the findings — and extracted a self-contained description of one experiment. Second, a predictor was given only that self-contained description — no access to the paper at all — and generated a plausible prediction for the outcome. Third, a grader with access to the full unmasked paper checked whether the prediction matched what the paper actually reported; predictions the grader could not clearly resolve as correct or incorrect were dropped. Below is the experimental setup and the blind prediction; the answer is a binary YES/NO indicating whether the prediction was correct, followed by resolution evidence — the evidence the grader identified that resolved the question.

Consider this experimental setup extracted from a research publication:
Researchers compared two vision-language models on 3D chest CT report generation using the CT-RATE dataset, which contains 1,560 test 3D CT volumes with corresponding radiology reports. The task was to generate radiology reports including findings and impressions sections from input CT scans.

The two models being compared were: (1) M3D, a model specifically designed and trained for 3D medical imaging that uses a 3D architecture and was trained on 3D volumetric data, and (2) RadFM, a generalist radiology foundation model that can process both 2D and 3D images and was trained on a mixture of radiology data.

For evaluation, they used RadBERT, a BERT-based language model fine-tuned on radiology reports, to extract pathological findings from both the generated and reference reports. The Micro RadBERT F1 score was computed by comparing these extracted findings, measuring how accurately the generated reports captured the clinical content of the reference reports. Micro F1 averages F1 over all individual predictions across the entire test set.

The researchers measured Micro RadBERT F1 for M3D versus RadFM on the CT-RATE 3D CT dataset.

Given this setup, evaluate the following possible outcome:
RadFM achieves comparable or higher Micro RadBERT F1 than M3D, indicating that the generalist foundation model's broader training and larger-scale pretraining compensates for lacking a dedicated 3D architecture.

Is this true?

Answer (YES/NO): YES